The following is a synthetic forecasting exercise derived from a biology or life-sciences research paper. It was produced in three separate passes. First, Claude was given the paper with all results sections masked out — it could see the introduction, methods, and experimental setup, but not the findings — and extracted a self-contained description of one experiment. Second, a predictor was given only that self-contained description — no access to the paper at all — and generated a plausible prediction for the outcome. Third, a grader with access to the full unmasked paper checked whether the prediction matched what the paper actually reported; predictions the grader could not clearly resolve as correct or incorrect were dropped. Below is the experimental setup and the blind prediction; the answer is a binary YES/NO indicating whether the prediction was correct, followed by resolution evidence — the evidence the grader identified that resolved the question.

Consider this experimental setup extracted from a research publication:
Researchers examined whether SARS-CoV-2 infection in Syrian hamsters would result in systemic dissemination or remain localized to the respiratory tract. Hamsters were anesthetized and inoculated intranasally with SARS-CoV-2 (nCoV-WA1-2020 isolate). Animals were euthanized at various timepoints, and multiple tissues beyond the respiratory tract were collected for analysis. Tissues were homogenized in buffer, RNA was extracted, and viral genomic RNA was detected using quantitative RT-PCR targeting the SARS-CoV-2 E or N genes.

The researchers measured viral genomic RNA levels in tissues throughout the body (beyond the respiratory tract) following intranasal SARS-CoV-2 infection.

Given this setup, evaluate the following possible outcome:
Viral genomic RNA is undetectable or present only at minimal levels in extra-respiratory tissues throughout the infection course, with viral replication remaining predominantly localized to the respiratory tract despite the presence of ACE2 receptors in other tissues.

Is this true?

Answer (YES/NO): NO